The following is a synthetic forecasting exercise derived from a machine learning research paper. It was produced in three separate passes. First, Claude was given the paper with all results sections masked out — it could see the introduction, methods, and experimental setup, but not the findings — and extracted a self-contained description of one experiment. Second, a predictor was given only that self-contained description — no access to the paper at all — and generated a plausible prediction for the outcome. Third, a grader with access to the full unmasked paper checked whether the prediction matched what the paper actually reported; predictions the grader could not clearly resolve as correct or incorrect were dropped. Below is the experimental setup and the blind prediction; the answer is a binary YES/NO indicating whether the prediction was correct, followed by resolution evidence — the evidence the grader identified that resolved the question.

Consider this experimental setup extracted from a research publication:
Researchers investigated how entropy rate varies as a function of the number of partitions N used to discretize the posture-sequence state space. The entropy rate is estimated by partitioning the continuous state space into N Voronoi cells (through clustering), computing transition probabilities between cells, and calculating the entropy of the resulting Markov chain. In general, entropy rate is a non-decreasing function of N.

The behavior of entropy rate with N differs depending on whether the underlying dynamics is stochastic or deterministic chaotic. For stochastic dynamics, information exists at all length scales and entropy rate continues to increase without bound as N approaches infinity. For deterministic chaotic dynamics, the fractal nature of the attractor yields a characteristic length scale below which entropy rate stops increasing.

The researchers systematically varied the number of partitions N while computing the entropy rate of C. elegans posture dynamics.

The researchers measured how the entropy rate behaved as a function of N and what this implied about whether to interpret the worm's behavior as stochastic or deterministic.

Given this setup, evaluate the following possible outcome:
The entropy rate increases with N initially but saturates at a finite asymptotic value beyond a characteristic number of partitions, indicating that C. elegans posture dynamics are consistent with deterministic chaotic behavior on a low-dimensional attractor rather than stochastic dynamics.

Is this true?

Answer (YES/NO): NO